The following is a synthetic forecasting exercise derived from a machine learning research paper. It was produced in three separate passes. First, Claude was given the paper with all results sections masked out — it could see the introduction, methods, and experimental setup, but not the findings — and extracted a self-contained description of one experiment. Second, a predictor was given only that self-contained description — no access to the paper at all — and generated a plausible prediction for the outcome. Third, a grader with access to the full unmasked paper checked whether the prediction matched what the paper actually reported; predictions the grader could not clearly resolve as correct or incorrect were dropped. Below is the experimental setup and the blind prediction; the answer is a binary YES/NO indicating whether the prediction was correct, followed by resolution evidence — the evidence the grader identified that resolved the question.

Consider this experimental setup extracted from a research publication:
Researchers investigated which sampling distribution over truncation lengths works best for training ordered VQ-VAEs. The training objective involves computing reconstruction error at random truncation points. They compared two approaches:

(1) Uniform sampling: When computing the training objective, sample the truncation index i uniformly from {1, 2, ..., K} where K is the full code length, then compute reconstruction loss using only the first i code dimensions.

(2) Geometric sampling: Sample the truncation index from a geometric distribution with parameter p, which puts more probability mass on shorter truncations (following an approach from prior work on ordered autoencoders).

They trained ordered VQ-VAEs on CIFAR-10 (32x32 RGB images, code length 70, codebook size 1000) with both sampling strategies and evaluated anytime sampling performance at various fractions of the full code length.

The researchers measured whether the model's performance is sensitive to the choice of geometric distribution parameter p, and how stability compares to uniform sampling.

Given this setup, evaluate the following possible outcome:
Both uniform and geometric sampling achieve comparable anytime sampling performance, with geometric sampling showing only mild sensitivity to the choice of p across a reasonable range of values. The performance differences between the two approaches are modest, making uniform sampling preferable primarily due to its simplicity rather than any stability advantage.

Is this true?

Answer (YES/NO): NO